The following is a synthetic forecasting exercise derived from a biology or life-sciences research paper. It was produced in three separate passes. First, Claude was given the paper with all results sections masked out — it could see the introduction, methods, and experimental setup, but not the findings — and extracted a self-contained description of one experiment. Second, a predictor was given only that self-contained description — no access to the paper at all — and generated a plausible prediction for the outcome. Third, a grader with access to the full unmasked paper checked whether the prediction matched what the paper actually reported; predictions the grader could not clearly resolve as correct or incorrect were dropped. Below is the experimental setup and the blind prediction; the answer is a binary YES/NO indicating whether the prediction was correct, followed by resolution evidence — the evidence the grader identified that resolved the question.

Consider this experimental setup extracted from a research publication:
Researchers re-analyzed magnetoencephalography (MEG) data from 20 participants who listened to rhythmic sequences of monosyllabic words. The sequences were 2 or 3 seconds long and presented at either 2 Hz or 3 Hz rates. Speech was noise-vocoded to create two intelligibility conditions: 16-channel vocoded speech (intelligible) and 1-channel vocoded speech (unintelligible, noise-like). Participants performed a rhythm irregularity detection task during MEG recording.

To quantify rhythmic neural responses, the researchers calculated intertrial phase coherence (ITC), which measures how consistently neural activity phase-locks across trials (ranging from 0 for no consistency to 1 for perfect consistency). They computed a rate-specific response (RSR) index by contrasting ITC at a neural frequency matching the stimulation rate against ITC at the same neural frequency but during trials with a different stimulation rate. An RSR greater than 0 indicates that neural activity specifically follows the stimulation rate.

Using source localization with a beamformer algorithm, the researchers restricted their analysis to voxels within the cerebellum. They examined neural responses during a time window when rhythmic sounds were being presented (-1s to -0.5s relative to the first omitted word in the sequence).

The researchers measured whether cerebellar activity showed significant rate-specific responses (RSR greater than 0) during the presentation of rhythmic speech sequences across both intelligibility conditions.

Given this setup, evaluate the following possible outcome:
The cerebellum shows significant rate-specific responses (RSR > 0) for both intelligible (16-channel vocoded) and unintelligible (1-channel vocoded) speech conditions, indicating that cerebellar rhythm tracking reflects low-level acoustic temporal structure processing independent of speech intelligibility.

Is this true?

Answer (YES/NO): YES